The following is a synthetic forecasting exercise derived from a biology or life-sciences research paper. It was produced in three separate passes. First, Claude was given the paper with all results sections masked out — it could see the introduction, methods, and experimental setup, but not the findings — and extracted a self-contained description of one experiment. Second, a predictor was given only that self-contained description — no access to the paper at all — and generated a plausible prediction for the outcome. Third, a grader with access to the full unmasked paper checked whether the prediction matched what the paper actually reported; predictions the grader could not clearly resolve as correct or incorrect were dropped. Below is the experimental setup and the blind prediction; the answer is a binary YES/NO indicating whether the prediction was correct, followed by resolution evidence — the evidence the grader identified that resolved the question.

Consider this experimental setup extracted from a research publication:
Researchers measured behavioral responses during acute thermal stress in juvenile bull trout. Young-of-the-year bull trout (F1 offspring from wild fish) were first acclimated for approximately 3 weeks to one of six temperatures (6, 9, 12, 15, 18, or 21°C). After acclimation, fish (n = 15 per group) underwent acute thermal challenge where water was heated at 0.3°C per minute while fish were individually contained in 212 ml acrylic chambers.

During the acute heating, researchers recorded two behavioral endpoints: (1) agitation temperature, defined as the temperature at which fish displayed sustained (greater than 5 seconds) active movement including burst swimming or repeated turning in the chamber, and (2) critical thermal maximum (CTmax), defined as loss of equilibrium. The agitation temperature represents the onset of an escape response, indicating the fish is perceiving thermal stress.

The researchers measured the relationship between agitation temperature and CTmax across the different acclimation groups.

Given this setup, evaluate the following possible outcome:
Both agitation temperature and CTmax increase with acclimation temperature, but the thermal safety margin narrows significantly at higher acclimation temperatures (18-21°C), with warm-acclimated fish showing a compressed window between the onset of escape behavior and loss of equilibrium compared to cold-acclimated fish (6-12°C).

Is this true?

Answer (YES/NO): NO